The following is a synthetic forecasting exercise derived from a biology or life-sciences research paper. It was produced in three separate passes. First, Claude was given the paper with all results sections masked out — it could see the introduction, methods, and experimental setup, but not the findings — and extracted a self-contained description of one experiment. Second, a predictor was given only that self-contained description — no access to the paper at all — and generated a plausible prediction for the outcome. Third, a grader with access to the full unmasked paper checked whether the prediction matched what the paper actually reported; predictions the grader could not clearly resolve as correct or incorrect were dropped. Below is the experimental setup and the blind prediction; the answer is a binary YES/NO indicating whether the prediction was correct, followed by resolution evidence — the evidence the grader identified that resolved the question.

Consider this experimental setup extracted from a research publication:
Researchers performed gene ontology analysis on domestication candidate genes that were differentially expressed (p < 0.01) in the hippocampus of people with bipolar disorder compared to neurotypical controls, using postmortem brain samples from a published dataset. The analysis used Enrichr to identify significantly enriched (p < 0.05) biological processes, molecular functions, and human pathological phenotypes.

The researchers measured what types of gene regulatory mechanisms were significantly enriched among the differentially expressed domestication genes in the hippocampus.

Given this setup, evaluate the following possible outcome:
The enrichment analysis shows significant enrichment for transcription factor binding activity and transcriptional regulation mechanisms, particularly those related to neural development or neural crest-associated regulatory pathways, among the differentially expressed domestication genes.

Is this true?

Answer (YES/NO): NO